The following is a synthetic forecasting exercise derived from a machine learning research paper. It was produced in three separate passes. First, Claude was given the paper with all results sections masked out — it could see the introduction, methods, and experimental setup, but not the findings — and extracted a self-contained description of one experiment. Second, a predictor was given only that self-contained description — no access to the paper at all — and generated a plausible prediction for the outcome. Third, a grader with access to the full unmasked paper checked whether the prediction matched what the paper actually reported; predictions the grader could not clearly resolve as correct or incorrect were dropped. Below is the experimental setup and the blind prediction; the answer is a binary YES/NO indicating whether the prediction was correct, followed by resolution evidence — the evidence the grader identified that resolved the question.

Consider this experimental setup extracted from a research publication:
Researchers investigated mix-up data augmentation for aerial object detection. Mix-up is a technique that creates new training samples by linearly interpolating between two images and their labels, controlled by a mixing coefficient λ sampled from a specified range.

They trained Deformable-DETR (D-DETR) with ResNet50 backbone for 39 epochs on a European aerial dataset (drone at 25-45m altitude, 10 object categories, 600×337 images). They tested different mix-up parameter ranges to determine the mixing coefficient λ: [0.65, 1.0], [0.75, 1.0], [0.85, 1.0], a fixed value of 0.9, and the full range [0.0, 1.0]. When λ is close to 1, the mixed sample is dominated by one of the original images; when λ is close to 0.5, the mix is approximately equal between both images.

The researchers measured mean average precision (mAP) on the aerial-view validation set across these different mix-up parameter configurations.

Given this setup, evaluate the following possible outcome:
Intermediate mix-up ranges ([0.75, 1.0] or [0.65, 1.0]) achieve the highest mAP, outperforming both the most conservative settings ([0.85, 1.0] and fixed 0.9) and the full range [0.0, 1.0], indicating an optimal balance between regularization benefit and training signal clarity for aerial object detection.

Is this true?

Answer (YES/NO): NO